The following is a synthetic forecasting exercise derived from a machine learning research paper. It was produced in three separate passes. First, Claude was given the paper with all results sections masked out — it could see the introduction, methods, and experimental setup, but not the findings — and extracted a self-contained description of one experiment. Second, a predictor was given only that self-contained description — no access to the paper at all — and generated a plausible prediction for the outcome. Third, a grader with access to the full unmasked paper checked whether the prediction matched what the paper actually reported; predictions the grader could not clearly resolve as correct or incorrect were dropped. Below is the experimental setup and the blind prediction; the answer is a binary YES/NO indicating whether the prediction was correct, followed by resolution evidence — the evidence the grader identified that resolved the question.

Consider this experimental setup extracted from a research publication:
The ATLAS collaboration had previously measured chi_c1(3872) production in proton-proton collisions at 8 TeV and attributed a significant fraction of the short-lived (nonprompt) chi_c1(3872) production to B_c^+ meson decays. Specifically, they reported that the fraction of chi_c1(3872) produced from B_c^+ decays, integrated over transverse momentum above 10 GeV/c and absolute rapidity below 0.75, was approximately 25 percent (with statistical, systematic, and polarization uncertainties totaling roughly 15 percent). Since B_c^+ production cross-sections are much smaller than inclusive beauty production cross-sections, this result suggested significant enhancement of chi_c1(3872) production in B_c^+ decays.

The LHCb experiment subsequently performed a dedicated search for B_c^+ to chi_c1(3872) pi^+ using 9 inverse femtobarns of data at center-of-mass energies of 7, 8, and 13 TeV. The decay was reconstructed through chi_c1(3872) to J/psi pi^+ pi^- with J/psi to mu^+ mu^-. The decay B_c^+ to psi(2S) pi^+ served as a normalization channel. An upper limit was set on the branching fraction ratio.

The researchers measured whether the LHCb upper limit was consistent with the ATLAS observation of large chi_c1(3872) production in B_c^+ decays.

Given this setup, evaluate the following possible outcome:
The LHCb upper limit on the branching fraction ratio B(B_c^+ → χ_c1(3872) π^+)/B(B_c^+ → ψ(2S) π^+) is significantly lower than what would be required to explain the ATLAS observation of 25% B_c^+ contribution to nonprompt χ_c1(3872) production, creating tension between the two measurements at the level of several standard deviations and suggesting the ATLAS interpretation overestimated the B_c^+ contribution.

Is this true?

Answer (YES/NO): YES